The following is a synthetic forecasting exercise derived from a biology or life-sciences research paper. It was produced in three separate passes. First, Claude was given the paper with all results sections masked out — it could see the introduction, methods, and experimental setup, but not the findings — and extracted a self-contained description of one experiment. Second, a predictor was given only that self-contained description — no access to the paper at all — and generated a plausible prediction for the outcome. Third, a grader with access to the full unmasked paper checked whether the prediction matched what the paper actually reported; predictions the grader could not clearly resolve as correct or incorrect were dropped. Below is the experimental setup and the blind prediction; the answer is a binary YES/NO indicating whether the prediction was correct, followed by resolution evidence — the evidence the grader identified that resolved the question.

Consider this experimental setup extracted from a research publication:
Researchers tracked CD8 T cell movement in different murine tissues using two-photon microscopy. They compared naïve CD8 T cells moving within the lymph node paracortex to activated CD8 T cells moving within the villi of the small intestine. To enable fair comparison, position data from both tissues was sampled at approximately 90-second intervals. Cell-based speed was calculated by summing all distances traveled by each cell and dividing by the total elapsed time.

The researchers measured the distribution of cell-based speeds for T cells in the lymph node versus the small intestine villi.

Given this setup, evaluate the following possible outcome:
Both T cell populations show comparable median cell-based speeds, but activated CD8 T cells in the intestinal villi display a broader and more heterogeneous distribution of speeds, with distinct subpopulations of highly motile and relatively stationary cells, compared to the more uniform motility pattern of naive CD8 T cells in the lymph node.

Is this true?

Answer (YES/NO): NO